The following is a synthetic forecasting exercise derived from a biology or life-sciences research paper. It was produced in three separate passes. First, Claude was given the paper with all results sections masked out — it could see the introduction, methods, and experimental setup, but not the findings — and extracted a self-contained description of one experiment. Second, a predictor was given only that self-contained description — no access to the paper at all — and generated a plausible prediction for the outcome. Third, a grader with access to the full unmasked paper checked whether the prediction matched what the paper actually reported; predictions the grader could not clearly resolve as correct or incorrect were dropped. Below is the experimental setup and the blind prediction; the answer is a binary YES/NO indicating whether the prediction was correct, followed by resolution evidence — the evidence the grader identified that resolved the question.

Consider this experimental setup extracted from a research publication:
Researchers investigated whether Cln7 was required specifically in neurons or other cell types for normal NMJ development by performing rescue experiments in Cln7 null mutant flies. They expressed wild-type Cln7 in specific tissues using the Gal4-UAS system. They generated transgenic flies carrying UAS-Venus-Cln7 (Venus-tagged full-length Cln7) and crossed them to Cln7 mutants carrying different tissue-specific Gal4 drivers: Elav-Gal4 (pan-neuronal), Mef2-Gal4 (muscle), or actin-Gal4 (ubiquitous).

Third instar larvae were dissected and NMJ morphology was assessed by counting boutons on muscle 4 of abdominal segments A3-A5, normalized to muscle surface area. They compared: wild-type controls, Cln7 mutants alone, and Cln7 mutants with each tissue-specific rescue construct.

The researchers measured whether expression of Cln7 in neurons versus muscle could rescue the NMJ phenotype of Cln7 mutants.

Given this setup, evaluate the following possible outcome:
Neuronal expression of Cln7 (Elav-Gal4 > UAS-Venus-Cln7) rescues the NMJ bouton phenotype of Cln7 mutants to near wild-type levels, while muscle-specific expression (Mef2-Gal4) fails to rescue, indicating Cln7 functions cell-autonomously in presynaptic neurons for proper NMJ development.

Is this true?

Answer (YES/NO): NO